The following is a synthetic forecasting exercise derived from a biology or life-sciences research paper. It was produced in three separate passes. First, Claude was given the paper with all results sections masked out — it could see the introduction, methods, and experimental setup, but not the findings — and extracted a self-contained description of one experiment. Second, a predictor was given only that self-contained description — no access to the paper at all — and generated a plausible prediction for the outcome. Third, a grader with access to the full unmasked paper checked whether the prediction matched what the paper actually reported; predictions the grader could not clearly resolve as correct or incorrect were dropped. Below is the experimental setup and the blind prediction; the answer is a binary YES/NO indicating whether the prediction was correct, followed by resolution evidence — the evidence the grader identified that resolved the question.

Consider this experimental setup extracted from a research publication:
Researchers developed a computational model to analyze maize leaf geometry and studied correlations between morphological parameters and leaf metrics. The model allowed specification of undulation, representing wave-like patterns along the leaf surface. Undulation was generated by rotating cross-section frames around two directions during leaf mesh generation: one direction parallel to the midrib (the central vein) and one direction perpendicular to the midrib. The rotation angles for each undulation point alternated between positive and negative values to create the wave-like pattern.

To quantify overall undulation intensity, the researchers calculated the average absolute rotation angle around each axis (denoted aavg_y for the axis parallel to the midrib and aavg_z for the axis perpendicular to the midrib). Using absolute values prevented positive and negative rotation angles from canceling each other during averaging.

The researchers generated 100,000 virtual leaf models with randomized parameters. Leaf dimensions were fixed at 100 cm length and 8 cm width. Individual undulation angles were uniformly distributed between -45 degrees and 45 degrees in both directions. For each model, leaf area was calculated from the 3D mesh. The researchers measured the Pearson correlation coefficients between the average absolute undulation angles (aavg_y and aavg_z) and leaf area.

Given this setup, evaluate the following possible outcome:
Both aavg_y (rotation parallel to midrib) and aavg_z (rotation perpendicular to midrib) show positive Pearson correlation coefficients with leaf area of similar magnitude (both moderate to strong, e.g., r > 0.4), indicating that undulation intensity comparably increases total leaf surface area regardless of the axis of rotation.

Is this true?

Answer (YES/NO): NO